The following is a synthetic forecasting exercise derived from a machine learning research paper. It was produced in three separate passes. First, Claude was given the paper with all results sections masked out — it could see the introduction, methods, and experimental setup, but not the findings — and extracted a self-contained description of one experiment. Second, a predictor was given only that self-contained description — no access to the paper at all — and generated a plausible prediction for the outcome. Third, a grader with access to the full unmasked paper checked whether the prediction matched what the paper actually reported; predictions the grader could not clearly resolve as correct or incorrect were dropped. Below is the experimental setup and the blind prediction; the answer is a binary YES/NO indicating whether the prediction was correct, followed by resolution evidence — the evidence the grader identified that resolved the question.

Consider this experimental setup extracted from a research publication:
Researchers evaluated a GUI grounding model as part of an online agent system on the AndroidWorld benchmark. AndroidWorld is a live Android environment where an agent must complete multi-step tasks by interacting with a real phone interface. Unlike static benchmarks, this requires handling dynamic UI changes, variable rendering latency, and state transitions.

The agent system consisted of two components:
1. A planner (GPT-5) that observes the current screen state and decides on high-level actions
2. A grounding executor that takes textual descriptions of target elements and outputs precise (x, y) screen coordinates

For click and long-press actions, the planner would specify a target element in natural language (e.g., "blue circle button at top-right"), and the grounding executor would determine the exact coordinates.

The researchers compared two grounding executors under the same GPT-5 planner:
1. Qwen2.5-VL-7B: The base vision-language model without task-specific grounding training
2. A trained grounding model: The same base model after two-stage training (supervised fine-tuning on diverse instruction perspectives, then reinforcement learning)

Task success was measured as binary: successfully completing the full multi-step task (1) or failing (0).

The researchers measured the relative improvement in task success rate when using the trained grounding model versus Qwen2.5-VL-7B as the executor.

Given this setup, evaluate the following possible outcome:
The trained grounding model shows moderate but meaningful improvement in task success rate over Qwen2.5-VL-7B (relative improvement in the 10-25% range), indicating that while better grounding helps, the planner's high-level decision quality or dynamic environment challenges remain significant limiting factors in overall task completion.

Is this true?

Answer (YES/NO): YES